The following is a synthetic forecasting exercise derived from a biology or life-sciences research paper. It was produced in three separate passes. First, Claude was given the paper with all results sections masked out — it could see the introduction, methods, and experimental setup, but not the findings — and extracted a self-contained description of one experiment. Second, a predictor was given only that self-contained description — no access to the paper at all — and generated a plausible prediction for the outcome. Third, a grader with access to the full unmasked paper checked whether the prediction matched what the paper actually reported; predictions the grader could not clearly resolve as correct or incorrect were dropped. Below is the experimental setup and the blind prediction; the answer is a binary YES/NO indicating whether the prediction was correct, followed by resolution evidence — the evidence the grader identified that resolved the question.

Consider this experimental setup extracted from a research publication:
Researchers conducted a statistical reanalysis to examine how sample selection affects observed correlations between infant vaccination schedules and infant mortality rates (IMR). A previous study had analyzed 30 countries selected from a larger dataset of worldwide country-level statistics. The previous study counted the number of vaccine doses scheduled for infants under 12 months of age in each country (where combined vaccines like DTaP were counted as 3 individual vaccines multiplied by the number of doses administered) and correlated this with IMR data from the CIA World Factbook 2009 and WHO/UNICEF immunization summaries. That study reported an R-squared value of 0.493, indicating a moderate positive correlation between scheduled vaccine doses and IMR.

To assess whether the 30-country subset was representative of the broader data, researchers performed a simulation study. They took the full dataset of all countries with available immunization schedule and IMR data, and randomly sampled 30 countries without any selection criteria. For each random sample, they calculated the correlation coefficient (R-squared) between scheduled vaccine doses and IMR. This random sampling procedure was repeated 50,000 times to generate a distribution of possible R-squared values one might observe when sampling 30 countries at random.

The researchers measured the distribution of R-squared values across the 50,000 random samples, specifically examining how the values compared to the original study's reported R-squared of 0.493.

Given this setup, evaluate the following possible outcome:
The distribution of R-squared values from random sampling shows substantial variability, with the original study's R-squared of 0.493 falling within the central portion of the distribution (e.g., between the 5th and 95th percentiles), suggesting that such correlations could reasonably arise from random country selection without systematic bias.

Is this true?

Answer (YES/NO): NO